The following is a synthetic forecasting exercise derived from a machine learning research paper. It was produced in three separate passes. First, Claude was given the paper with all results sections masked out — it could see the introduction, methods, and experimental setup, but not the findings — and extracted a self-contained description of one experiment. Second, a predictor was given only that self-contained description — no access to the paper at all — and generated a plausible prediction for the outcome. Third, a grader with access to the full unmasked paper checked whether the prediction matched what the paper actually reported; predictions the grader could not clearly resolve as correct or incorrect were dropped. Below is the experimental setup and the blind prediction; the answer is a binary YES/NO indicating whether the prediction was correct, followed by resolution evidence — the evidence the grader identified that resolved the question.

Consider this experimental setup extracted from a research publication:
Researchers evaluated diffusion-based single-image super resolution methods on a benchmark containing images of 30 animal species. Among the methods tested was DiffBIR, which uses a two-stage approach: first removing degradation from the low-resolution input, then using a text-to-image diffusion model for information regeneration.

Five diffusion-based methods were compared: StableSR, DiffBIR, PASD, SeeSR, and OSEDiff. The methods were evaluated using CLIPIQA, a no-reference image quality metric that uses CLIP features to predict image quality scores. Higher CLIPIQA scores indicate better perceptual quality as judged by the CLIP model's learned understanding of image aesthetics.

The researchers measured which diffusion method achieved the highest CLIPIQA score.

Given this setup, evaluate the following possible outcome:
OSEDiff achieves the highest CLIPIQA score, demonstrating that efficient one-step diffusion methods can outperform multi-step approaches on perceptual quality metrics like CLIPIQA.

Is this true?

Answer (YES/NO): NO